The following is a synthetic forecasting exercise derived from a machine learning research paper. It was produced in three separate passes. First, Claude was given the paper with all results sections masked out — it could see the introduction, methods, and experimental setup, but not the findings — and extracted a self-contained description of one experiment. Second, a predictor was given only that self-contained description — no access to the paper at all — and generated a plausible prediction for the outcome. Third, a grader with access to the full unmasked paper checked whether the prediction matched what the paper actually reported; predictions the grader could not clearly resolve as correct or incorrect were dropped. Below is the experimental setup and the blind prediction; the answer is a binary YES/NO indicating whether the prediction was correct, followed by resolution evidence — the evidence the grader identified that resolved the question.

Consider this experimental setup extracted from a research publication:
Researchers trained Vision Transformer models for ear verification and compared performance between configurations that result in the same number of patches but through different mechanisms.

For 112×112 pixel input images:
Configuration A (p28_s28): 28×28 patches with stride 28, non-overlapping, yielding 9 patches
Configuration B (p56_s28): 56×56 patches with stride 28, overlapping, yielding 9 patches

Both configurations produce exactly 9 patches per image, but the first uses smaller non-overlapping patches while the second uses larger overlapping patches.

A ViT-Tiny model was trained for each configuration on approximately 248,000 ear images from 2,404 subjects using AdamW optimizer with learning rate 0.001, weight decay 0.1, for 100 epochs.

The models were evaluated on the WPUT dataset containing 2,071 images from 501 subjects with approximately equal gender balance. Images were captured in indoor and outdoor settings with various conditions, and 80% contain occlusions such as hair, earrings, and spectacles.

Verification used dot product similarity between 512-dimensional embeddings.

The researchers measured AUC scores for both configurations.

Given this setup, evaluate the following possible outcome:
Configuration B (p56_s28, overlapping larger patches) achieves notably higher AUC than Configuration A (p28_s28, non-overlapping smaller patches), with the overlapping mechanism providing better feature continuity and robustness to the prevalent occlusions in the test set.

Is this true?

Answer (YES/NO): NO